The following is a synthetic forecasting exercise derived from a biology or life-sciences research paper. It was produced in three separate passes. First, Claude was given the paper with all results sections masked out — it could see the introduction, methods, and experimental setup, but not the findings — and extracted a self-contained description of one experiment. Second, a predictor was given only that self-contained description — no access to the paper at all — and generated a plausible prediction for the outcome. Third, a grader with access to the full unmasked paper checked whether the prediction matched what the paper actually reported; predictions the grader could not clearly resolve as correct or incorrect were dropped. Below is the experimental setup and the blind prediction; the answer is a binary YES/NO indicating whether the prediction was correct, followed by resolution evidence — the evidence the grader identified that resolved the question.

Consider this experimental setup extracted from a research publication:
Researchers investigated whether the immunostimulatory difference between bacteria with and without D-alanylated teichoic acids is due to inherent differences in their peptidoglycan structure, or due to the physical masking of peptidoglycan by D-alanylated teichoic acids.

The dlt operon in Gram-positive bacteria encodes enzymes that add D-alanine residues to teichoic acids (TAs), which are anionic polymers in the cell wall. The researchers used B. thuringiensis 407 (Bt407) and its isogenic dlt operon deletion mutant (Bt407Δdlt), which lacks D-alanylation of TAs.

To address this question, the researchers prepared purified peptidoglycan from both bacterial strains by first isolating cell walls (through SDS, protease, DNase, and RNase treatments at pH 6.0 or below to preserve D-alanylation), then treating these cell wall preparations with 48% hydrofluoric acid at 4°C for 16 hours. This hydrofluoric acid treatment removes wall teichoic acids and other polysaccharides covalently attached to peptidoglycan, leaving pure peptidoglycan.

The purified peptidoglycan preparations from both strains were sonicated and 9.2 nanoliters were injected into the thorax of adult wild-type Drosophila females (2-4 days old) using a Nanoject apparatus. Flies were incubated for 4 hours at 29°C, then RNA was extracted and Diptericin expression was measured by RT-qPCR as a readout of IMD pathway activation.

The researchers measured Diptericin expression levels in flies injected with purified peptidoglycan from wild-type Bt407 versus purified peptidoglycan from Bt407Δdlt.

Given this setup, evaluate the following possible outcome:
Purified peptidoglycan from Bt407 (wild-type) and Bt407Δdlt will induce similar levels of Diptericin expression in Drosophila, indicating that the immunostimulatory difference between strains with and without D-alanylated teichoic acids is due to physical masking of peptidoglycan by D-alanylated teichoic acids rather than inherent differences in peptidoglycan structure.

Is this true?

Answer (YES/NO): NO